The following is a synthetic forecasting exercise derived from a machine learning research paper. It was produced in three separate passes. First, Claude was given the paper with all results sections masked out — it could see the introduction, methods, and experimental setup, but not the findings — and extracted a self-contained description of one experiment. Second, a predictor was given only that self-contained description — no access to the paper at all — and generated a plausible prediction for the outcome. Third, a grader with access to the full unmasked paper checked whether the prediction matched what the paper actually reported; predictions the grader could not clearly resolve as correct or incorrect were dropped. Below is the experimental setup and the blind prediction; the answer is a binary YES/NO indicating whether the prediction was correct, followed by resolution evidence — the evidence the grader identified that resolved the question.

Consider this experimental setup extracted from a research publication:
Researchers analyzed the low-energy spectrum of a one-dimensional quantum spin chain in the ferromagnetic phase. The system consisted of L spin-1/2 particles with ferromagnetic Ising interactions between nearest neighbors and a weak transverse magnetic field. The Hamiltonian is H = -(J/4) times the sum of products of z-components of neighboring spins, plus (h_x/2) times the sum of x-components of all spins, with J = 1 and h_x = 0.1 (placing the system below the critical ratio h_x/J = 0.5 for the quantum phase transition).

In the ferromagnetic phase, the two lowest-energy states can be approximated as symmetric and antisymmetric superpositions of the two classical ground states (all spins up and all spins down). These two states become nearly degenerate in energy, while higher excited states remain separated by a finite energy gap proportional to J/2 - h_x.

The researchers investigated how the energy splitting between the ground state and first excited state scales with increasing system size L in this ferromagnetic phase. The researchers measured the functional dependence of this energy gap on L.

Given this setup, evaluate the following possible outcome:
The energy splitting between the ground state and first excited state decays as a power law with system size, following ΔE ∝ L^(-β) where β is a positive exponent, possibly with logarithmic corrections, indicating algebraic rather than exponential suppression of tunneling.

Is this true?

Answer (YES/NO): NO